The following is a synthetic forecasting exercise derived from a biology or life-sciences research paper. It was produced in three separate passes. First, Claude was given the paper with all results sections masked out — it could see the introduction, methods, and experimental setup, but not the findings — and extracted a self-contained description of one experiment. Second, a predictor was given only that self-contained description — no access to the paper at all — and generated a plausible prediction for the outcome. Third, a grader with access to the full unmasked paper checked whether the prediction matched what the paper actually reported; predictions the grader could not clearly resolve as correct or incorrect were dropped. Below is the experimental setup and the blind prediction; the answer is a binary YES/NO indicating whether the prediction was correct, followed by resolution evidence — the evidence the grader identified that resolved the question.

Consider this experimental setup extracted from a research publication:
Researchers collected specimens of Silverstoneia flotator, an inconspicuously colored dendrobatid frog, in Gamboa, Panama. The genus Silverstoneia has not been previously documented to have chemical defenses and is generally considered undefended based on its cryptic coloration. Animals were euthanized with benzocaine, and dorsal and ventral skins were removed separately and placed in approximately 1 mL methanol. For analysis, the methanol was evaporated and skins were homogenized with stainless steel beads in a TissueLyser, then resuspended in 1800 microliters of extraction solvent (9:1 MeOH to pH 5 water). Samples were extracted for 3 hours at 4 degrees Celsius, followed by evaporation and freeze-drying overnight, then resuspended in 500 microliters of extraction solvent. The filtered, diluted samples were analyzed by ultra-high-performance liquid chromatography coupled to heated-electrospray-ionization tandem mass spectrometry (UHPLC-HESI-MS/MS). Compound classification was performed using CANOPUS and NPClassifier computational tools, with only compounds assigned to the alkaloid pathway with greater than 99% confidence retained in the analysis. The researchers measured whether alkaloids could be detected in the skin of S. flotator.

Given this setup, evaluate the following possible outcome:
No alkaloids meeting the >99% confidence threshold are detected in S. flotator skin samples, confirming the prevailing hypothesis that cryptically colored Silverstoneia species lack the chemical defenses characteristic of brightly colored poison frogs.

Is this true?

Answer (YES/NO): NO